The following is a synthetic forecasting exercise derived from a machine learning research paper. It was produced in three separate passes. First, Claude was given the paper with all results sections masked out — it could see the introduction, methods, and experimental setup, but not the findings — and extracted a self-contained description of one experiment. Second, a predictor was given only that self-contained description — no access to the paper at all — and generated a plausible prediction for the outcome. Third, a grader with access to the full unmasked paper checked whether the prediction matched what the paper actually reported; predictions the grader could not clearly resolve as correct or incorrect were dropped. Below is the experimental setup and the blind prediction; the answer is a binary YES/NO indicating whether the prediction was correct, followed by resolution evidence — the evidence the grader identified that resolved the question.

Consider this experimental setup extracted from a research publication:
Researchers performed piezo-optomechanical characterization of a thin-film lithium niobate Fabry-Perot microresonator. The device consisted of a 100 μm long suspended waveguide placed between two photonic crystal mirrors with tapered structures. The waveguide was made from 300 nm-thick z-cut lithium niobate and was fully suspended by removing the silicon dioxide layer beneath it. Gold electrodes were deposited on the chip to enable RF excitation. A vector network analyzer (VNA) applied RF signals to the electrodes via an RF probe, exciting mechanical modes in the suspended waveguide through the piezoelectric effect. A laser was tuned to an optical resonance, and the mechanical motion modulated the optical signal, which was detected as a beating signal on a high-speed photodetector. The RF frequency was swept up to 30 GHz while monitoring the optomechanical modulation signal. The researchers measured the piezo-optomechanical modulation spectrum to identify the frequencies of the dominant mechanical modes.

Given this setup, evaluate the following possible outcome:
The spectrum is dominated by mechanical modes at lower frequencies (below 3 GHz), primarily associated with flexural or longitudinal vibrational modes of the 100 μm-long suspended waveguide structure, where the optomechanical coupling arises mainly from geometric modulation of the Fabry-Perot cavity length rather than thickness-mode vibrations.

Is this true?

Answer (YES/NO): NO